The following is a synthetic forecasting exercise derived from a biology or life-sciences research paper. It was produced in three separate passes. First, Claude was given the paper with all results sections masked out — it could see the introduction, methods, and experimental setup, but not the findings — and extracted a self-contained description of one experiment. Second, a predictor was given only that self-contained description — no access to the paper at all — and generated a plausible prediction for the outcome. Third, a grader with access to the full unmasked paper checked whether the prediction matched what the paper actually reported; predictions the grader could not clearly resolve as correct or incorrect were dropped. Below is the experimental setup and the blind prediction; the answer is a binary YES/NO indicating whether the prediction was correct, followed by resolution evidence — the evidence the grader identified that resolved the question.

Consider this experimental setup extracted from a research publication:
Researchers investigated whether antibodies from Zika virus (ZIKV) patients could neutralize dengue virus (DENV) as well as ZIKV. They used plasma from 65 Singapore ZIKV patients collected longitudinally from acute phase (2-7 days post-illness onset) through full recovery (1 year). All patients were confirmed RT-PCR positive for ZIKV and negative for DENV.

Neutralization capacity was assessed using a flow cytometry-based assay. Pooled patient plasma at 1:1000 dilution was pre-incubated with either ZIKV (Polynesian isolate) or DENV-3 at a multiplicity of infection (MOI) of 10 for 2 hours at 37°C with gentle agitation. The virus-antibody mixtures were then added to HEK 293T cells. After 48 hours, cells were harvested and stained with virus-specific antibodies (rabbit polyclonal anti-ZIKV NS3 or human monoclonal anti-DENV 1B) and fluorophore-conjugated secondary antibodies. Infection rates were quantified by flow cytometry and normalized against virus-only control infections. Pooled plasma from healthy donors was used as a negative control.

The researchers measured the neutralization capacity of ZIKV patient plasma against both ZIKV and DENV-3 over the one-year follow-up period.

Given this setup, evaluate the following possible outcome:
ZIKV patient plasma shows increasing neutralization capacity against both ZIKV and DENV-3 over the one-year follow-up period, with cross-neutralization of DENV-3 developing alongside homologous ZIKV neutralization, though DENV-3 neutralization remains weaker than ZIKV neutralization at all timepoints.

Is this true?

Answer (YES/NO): NO